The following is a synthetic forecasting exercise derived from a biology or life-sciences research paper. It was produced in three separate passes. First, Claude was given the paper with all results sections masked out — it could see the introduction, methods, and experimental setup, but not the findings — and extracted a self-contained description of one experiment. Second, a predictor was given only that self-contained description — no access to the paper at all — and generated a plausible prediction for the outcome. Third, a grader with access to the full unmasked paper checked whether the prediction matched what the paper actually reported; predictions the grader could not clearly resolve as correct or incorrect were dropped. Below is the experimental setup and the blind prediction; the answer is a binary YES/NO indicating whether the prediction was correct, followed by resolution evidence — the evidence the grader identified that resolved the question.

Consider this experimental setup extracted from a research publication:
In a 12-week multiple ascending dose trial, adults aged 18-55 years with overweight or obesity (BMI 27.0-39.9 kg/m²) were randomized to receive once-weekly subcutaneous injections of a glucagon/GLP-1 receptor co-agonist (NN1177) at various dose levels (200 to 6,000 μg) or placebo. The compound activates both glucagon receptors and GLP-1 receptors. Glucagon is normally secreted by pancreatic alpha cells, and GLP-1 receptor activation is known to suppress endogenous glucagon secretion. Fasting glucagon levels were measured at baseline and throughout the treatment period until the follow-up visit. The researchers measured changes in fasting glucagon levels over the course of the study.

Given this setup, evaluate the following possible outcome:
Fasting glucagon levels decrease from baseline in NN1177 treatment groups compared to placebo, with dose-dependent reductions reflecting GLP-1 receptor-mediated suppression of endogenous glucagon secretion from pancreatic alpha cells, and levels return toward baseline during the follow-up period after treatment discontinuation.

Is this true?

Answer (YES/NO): NO